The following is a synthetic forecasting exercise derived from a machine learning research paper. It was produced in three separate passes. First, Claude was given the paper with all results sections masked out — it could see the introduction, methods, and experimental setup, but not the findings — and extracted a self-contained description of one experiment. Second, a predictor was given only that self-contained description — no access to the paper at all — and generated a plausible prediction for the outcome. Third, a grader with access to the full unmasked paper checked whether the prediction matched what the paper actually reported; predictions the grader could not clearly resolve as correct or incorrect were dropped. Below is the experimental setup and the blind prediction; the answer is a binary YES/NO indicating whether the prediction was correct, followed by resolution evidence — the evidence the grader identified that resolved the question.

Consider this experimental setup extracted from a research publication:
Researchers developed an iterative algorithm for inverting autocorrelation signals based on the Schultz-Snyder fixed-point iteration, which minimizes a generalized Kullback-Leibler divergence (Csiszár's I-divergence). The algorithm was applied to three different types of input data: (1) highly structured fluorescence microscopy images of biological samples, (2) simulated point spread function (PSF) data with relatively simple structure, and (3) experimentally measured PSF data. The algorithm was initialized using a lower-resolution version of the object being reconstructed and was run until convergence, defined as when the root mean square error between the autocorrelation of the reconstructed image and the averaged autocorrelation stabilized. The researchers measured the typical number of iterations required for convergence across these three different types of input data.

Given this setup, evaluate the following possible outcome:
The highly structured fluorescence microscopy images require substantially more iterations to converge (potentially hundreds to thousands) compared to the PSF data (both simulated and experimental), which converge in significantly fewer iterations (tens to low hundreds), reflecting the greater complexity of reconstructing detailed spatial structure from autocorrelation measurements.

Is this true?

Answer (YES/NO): NO